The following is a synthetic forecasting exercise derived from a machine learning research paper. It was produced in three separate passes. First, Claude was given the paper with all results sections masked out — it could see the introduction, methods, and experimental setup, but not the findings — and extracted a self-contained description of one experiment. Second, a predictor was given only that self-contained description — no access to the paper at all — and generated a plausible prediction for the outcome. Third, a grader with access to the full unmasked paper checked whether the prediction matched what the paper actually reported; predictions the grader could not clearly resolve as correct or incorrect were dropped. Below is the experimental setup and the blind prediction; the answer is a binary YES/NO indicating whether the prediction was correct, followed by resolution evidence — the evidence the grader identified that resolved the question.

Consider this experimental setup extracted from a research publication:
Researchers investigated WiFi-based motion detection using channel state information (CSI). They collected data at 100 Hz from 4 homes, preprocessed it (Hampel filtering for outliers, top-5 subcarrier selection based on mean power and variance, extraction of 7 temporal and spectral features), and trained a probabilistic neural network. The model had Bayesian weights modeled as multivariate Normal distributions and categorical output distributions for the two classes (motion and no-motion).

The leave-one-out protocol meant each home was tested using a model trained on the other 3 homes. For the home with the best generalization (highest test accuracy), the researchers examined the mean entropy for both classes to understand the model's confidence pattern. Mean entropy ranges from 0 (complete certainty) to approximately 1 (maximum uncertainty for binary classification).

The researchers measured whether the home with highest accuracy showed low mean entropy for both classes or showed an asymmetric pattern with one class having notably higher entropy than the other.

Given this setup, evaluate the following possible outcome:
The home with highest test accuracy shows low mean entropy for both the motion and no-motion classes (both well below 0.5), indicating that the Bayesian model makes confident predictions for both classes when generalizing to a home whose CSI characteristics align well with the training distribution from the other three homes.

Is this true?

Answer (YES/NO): NO